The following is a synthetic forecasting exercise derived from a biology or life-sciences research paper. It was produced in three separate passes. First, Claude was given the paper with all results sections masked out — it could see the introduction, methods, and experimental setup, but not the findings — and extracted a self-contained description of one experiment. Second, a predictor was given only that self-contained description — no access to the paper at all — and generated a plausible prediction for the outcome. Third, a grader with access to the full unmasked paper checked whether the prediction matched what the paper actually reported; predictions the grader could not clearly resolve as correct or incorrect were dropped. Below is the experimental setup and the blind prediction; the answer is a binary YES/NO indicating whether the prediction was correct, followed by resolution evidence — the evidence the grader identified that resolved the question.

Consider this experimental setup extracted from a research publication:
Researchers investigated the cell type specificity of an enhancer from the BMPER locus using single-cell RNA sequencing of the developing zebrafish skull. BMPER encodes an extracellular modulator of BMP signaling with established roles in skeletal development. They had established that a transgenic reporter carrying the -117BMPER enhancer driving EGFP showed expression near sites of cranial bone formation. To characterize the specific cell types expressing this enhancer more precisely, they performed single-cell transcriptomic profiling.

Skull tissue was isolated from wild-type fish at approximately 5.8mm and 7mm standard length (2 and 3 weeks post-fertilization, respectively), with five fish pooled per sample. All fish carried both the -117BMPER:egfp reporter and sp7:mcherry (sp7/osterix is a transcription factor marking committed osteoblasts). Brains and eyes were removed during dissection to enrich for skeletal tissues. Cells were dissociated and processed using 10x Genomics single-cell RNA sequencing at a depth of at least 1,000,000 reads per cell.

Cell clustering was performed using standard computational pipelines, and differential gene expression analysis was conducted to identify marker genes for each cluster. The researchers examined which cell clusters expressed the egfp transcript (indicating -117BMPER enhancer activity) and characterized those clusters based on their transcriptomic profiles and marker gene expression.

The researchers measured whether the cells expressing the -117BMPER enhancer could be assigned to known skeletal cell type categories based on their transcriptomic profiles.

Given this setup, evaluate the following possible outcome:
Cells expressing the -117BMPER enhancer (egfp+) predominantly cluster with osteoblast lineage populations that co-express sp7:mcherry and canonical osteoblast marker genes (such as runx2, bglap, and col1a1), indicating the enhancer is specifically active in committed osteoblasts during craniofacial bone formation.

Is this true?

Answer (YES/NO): NO